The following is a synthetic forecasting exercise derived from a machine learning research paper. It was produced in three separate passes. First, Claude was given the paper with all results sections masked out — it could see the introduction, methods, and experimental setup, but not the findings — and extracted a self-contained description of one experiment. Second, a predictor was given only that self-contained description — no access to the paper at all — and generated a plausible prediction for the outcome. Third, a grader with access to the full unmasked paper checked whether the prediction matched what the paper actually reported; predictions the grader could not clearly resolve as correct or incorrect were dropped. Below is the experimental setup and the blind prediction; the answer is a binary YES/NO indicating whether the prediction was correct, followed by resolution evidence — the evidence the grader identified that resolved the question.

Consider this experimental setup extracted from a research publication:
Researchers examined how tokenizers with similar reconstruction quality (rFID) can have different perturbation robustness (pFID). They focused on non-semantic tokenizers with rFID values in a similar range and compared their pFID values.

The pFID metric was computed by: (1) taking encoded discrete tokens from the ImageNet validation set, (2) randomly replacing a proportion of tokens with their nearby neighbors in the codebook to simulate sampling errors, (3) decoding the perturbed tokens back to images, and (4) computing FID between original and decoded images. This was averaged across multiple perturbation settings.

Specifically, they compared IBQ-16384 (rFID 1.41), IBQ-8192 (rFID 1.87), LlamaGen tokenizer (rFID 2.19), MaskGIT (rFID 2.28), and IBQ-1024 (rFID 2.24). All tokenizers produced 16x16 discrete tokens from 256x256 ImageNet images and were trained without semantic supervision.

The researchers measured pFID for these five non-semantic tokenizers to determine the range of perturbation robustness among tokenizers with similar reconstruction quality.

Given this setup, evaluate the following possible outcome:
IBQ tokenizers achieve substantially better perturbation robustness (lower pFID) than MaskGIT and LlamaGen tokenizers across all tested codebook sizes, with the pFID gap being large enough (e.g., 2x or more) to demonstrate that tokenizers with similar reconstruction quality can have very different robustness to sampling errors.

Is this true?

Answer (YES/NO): NO